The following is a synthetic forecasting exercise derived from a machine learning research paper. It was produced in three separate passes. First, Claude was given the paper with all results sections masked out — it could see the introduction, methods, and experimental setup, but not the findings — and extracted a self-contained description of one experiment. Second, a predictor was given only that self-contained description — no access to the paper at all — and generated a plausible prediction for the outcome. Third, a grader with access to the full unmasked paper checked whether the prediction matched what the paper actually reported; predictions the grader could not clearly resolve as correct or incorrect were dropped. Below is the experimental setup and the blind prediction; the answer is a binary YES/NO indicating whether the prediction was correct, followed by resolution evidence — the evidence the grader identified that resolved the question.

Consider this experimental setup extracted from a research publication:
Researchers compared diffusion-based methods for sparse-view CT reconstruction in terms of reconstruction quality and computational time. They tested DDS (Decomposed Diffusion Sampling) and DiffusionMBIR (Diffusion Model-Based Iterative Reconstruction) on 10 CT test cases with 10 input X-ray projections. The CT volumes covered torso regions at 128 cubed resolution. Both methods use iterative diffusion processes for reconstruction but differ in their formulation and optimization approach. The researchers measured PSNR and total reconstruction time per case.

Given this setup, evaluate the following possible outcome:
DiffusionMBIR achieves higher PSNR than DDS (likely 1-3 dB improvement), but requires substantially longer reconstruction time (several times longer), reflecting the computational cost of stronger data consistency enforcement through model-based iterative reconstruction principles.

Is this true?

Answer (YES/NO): NO